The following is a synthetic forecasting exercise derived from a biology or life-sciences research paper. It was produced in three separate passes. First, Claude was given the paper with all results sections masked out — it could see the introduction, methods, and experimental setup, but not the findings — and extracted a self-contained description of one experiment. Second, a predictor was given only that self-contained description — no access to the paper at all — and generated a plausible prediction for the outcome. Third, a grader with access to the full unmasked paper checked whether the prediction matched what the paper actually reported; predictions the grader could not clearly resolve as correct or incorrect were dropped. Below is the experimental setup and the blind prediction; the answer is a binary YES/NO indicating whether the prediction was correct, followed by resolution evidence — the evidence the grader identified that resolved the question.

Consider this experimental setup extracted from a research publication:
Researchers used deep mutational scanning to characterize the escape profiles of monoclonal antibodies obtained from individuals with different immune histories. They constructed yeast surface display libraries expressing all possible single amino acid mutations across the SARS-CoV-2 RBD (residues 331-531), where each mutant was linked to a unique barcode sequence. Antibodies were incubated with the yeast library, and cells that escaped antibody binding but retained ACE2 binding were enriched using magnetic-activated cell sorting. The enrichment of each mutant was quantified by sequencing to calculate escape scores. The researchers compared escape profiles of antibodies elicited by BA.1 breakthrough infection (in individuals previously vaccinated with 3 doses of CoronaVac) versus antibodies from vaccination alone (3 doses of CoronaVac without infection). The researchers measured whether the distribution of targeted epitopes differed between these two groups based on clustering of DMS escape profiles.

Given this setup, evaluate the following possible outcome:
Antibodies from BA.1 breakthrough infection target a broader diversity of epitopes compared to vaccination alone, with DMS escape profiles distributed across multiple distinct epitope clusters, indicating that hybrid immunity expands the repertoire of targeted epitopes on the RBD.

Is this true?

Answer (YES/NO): NO